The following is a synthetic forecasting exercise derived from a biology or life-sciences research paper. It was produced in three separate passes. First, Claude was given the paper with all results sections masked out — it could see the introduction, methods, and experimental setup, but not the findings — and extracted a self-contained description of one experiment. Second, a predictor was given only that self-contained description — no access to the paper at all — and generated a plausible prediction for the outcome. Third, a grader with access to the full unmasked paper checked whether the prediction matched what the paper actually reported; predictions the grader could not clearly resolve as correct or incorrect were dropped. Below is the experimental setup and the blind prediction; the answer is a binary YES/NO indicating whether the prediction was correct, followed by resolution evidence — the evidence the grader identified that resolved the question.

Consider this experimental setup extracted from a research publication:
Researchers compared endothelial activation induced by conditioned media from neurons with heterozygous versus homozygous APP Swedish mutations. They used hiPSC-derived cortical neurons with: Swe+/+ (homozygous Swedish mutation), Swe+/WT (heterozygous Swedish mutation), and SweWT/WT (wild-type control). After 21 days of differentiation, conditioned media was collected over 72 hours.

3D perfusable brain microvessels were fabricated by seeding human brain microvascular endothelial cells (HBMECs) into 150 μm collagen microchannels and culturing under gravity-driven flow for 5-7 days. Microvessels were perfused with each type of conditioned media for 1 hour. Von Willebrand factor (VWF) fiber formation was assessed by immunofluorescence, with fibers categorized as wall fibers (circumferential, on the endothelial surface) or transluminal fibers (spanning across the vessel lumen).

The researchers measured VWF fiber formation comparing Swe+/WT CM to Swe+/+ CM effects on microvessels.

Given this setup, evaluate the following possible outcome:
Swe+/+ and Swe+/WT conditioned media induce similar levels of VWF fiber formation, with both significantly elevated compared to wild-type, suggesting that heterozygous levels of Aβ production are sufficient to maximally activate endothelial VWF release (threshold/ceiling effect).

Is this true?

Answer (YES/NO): NO